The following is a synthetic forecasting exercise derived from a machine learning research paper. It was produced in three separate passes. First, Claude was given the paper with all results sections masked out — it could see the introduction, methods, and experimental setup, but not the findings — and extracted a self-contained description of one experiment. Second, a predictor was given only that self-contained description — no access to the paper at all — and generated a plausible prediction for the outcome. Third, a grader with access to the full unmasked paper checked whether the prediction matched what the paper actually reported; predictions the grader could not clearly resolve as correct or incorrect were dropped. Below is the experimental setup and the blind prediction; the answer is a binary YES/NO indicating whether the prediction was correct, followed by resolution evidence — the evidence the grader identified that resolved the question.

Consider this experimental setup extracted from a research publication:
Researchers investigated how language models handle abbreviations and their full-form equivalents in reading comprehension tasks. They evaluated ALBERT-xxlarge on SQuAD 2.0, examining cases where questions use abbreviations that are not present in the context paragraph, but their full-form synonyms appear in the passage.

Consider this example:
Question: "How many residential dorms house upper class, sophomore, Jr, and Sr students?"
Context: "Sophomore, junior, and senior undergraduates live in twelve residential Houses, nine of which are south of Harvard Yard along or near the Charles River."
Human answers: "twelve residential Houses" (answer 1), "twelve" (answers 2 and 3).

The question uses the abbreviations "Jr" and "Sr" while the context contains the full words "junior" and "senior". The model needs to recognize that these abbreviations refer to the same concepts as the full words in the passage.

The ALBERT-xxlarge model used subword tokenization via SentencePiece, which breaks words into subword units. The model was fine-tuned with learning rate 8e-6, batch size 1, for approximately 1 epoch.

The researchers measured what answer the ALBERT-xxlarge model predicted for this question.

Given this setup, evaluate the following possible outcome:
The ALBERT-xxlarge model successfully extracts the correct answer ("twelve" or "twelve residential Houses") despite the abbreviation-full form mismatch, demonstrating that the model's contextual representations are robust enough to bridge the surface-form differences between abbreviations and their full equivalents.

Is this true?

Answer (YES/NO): NO